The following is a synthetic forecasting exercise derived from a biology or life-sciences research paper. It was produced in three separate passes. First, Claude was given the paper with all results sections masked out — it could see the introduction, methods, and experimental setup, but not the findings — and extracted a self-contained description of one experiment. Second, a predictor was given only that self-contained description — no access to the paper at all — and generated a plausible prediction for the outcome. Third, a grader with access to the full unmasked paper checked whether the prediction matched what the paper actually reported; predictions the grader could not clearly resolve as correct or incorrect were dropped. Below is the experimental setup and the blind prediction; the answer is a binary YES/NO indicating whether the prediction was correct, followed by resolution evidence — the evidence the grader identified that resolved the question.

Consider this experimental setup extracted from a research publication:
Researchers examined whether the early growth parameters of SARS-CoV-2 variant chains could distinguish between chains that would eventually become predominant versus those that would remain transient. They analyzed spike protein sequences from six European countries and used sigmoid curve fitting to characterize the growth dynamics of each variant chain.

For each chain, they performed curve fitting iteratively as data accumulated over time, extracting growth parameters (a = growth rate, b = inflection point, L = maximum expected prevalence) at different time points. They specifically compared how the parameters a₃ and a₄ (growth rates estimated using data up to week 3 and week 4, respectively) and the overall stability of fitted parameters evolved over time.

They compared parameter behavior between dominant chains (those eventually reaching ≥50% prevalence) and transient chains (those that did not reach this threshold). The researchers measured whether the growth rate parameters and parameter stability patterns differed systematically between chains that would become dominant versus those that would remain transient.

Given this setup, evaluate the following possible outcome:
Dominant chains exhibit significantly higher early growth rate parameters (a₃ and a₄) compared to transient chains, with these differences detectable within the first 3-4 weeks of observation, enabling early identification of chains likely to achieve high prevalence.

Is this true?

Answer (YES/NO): NO